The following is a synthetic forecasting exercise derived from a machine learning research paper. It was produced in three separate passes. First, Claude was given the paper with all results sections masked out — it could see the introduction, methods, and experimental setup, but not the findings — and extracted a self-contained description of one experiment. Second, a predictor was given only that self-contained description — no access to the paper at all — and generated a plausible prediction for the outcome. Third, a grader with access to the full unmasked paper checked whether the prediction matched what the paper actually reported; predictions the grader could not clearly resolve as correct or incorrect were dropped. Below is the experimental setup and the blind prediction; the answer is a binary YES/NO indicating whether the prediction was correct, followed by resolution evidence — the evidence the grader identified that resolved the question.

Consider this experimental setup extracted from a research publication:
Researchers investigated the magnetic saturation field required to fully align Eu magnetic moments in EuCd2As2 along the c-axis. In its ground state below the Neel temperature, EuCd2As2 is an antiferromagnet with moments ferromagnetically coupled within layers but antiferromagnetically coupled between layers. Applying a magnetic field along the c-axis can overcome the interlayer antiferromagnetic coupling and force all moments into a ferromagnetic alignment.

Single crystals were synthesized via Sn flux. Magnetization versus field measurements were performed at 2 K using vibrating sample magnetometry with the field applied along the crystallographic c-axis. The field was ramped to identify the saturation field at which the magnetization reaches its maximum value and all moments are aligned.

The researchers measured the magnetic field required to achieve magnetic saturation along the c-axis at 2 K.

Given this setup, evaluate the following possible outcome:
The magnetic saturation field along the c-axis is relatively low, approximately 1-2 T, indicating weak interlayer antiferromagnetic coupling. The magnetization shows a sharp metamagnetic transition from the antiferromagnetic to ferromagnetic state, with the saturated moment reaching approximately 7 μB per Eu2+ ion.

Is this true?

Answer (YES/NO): NO